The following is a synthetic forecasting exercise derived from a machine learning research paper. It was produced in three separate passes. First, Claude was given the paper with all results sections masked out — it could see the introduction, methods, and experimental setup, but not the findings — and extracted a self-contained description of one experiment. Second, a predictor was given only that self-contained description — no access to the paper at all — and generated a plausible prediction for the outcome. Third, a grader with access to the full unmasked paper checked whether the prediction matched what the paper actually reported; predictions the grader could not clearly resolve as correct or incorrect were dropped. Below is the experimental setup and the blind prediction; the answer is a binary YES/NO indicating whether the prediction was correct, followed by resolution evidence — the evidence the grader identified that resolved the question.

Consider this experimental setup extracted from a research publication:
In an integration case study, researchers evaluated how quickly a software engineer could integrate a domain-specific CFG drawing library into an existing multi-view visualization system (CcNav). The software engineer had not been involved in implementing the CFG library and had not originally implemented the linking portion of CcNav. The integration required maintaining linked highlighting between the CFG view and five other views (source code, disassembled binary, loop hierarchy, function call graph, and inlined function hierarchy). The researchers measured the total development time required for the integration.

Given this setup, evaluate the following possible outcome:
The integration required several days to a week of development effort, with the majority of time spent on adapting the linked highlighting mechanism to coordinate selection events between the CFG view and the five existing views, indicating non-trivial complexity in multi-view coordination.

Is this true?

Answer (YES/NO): NO